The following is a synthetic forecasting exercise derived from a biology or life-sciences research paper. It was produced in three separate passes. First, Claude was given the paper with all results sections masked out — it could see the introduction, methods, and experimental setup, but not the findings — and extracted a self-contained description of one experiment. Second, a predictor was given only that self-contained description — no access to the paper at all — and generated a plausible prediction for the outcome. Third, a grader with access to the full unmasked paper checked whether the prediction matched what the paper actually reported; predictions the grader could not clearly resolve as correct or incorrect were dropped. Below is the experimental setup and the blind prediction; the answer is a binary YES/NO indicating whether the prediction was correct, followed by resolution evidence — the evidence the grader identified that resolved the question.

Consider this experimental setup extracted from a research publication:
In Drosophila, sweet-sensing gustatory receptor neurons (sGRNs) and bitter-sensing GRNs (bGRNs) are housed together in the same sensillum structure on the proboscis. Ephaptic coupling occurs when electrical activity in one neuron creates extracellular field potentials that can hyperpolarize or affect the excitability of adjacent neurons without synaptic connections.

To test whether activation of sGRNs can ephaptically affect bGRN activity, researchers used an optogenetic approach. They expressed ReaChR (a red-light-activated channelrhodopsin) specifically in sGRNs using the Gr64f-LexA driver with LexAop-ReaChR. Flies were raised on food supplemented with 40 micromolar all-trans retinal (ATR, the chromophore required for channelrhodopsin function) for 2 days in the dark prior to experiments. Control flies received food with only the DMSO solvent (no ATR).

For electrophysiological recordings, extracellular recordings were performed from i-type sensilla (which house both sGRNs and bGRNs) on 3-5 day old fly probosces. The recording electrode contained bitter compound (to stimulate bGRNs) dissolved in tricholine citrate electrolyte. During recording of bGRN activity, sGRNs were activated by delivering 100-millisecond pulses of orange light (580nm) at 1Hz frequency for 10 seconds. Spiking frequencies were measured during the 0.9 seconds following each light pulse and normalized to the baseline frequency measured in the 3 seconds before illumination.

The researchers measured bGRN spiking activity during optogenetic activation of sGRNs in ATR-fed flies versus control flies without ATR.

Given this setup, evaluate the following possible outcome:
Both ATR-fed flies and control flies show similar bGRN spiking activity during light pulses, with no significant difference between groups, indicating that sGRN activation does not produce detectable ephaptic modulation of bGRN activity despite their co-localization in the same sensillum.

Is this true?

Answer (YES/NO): NO